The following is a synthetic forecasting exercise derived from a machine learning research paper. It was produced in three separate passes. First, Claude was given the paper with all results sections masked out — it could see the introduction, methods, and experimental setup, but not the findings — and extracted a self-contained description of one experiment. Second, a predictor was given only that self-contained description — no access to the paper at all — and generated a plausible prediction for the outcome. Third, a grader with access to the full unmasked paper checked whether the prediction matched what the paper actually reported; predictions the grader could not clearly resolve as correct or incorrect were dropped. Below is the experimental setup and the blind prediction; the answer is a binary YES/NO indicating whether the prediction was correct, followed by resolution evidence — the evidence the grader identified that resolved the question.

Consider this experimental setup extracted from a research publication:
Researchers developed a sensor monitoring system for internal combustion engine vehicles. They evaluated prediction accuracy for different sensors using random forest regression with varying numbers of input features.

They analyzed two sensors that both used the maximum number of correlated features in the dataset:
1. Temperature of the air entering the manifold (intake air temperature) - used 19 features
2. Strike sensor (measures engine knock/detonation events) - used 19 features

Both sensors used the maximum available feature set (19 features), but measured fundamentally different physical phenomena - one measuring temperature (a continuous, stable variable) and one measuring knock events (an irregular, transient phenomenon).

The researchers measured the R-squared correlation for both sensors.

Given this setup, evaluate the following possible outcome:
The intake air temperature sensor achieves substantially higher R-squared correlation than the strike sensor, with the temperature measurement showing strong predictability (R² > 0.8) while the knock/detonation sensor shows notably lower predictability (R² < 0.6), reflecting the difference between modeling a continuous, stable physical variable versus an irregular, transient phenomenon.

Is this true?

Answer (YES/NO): NO